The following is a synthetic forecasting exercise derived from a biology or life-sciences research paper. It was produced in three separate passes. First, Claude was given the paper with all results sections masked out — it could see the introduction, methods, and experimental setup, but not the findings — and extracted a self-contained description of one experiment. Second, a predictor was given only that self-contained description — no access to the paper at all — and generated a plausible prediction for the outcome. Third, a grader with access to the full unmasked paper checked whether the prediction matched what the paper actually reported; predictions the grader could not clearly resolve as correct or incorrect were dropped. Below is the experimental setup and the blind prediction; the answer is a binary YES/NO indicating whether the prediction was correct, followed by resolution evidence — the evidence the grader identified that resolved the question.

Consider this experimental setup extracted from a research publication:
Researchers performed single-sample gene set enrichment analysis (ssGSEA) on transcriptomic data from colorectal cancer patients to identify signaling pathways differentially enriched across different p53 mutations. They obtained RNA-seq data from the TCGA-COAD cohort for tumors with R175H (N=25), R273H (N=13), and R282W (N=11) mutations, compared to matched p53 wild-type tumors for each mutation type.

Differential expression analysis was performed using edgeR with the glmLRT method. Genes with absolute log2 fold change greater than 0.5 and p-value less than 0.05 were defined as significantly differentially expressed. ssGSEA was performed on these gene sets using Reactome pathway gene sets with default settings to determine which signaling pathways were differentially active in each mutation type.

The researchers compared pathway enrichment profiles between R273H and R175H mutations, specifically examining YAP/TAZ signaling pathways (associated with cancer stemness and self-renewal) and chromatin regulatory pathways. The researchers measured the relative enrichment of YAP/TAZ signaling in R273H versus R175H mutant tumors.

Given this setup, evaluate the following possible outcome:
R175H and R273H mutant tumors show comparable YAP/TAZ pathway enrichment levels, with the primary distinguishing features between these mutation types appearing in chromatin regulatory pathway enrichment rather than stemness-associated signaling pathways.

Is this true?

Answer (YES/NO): NO